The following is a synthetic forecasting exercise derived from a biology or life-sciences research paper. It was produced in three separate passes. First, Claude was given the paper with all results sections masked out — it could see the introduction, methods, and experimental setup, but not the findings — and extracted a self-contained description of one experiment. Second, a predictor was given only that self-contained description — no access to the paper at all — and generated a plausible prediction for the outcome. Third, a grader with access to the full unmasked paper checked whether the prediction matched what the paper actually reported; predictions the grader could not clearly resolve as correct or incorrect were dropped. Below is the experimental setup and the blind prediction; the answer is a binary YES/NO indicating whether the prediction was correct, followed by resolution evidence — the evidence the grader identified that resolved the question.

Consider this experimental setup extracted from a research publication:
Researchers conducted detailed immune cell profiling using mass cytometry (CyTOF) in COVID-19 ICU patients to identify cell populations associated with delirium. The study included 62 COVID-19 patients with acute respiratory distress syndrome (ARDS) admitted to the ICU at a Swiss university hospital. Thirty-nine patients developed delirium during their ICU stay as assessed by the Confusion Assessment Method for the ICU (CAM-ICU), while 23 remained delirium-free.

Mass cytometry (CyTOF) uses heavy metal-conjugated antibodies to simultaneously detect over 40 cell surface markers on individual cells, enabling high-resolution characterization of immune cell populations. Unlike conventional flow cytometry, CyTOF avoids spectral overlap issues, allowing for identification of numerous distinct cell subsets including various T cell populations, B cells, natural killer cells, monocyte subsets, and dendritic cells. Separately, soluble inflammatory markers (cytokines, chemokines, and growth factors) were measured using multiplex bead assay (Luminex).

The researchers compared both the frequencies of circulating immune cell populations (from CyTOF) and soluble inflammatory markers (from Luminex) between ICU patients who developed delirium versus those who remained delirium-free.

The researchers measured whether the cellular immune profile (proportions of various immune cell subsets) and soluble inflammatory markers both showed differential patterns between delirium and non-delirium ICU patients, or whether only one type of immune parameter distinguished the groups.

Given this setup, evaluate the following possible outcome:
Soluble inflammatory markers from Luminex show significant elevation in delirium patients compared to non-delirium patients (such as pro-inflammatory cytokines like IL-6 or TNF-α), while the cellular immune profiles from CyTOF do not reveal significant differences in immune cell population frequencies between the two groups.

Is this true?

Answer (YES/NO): NO